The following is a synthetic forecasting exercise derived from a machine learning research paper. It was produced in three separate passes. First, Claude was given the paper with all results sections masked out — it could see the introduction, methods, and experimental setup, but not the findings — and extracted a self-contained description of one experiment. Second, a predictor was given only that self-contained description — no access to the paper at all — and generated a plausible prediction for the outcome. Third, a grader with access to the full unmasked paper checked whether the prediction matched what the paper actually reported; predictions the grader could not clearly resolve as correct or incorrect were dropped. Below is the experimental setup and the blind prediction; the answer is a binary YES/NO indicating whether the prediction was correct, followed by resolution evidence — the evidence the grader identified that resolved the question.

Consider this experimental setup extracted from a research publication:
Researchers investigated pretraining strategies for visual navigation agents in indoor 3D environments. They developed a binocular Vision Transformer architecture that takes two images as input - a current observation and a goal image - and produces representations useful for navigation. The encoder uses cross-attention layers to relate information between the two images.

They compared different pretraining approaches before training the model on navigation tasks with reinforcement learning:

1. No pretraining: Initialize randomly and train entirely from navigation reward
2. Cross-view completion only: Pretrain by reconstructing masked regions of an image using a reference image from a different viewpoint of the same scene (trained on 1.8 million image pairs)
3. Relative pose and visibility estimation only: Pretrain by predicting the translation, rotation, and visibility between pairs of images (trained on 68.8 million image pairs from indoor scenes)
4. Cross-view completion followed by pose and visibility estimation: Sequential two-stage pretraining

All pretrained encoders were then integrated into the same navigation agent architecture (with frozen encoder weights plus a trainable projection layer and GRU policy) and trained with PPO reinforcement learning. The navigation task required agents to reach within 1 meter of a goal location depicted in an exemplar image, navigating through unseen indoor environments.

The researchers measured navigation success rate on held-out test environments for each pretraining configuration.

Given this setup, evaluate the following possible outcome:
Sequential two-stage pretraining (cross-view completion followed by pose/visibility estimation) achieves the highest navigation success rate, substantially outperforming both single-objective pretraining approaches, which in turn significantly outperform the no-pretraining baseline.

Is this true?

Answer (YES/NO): NO